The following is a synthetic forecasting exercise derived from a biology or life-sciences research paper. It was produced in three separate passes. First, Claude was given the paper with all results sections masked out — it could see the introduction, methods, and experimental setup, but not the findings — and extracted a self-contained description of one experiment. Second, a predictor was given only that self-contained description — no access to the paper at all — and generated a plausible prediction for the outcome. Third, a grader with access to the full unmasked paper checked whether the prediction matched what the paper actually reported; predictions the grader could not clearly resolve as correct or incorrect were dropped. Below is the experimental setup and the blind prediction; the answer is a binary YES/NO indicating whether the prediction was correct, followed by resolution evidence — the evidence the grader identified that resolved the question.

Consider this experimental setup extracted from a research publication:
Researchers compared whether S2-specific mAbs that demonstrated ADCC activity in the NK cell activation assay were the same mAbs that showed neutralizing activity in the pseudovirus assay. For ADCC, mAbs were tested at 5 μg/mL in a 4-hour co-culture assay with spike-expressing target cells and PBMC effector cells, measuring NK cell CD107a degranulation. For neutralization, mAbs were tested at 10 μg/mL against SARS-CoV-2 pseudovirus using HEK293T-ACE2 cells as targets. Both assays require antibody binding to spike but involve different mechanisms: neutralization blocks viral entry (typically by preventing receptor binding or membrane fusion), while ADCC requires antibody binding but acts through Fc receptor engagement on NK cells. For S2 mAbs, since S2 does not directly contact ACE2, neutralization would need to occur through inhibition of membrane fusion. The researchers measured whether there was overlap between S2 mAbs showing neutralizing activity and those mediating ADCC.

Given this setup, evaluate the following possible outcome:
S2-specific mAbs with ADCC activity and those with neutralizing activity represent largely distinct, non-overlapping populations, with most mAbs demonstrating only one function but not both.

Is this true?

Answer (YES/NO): YES